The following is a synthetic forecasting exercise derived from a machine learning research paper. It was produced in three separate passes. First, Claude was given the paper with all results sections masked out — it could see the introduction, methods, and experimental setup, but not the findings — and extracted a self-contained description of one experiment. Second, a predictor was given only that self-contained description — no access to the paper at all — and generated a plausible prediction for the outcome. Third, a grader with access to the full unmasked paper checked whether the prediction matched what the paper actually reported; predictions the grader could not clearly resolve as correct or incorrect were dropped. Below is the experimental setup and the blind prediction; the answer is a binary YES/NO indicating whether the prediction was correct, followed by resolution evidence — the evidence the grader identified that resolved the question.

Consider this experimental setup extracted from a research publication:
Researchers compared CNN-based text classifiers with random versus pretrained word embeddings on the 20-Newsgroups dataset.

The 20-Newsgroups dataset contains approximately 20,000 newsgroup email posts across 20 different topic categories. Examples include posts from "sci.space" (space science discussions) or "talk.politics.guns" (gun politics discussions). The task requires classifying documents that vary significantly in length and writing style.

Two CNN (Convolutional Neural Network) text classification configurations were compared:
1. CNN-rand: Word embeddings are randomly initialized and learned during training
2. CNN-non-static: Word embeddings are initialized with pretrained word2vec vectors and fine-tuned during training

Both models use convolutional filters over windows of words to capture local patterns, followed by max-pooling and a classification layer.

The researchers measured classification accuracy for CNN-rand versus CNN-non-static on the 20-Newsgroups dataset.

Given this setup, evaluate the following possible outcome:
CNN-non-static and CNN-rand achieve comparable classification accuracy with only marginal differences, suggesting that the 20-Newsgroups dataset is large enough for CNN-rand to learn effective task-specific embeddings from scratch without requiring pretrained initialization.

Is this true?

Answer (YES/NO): NO